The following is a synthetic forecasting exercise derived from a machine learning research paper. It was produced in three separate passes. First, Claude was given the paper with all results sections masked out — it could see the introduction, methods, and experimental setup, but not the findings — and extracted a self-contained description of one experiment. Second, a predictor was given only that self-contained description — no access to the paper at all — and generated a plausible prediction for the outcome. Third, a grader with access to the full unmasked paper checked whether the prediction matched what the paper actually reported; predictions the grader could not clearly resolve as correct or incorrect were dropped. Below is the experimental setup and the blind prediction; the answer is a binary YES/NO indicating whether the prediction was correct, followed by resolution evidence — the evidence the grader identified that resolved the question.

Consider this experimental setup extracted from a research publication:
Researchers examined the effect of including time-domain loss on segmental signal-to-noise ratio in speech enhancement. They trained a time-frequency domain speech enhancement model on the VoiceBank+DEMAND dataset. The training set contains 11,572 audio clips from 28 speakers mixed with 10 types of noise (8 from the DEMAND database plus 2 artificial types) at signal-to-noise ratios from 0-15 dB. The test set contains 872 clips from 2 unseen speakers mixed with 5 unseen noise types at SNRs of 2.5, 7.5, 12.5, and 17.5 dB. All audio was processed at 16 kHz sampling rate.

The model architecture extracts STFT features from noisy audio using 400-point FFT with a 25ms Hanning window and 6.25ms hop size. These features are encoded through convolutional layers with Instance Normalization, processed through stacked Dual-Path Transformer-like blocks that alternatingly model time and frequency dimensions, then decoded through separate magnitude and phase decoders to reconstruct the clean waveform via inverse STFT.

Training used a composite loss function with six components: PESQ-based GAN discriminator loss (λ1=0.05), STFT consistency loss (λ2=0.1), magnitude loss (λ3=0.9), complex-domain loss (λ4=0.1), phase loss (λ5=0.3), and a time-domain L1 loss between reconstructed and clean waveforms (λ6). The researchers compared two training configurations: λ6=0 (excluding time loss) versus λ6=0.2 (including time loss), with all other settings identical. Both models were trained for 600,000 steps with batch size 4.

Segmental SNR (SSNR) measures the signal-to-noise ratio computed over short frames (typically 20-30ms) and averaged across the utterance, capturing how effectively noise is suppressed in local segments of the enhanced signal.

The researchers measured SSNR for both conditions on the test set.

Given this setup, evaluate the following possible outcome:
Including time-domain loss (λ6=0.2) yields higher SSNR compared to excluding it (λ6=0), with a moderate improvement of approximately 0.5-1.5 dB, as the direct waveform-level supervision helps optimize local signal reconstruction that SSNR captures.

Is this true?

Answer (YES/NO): NO